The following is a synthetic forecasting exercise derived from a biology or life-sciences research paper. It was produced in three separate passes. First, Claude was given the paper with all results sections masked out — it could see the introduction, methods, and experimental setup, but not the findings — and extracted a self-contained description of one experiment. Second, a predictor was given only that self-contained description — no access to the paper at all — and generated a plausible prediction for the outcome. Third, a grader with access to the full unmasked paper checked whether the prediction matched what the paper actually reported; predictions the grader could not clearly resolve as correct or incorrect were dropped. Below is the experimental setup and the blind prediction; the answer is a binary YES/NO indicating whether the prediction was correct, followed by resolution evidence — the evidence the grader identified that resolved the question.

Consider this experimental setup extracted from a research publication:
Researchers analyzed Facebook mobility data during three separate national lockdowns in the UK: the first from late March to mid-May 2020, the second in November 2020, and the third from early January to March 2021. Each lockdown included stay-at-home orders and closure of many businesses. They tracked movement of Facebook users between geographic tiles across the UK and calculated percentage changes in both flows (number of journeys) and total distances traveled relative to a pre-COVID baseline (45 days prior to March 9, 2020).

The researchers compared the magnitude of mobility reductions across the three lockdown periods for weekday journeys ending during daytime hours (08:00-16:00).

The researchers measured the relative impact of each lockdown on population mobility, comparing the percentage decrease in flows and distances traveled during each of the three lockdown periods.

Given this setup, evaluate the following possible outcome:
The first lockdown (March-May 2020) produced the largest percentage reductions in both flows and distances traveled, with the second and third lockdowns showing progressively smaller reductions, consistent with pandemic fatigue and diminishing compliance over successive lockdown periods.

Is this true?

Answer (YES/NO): NO